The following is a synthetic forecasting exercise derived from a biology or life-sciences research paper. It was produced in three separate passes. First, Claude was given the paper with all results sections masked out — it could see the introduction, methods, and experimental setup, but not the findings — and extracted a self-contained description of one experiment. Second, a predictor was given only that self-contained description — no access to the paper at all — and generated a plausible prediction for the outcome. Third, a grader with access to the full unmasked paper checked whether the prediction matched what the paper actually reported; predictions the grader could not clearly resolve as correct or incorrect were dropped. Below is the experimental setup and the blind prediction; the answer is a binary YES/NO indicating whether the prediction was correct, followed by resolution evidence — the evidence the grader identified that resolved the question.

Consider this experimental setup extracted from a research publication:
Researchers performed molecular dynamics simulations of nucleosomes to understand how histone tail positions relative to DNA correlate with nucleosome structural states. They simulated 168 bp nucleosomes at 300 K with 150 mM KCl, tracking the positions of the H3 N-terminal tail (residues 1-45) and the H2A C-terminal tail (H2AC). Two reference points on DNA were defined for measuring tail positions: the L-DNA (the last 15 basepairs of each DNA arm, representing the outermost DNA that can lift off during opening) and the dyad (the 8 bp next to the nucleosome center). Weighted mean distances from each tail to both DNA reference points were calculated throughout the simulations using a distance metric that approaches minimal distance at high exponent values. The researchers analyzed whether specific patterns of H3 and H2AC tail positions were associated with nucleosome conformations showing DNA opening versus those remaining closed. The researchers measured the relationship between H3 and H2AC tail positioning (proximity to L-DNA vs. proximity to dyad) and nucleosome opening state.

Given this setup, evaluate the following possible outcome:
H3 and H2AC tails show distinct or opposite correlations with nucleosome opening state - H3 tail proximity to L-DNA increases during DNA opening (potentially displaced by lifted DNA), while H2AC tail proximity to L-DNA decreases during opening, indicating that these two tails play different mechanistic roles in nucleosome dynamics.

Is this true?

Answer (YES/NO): NO